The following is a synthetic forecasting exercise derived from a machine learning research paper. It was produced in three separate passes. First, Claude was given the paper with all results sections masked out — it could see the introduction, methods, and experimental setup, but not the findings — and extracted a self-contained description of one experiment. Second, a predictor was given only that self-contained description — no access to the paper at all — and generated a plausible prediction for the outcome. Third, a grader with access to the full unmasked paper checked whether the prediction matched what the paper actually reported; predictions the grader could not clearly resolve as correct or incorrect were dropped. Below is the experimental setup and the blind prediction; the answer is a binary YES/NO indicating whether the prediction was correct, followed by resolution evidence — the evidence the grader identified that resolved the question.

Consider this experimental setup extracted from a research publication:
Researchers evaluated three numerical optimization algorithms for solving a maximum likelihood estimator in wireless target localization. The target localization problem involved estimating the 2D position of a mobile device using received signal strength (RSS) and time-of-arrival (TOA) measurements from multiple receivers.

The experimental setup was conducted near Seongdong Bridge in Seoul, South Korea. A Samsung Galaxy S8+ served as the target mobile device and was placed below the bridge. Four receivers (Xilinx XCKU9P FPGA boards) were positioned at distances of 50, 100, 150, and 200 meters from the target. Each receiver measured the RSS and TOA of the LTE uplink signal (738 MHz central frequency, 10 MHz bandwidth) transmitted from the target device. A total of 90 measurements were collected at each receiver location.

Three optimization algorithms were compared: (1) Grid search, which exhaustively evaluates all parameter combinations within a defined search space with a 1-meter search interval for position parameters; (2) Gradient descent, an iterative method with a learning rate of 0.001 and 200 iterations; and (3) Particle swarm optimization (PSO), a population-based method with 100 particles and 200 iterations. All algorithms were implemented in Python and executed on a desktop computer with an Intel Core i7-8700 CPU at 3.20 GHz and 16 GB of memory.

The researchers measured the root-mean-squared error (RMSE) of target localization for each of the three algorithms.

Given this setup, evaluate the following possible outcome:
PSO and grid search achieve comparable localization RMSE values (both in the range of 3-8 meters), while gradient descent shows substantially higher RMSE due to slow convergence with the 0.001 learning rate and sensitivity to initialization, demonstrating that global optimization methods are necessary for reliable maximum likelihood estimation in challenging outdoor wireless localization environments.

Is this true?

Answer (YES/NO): NO